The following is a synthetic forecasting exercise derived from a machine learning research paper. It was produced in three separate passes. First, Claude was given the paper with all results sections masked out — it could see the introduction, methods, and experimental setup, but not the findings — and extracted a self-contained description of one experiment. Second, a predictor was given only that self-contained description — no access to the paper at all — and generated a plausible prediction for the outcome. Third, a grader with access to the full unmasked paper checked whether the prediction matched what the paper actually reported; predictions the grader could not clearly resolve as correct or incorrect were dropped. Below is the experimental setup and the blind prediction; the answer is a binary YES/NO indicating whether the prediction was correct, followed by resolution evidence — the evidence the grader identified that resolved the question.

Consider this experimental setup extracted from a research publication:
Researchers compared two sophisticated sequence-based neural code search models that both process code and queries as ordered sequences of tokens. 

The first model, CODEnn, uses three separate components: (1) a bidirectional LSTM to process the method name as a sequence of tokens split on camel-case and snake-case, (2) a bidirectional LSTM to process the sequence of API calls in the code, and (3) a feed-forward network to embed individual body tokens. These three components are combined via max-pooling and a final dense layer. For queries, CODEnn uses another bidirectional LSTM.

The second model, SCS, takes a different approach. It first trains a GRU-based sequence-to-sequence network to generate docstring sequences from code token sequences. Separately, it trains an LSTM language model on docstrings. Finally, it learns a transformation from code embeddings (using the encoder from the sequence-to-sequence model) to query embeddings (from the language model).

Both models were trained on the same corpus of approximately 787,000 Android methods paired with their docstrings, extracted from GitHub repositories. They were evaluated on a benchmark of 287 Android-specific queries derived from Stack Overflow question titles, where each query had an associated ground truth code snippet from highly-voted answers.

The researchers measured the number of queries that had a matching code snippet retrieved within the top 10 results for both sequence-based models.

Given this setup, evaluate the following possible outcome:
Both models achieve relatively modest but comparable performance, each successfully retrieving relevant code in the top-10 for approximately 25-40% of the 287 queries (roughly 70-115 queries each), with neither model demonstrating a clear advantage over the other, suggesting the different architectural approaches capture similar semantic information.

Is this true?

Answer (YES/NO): NO